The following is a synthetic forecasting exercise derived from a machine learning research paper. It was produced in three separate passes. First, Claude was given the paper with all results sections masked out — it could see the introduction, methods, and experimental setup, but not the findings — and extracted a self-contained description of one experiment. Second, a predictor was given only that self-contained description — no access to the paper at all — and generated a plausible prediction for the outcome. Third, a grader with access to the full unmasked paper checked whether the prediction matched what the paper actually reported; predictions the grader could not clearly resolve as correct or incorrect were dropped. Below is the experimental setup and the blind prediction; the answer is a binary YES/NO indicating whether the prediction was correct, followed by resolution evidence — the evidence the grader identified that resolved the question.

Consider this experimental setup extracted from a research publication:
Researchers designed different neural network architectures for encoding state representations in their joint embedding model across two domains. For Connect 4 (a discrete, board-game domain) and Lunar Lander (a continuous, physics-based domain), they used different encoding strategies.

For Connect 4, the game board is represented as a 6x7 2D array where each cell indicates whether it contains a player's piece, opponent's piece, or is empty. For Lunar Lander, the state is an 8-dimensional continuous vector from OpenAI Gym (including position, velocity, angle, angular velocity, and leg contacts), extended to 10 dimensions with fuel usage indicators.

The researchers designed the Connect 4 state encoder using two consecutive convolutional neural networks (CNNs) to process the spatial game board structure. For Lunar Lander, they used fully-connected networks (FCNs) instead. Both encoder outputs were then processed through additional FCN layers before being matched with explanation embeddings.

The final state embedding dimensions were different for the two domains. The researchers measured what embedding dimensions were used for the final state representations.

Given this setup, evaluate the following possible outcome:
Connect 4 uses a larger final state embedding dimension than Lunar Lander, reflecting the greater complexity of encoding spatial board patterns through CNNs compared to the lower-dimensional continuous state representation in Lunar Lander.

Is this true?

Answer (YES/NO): YES